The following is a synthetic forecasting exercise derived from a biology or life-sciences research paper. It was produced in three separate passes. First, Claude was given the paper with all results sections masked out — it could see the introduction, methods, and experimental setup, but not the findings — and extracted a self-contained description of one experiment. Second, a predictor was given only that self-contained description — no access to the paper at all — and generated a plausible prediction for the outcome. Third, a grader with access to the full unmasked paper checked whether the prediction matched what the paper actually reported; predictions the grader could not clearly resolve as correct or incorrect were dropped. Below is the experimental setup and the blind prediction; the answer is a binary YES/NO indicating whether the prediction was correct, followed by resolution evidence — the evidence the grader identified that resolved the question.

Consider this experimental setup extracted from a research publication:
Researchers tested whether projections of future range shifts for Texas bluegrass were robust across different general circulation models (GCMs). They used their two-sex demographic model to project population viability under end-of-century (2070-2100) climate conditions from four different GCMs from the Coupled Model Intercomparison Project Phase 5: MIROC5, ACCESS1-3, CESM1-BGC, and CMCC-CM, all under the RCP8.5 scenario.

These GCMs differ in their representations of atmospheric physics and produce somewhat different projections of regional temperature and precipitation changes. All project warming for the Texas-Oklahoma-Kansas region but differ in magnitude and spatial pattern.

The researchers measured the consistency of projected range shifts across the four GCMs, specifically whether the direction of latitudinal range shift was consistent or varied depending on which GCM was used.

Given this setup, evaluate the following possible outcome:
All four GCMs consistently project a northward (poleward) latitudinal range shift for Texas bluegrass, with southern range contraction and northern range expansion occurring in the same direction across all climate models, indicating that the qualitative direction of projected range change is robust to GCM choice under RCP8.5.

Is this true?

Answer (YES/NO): YES